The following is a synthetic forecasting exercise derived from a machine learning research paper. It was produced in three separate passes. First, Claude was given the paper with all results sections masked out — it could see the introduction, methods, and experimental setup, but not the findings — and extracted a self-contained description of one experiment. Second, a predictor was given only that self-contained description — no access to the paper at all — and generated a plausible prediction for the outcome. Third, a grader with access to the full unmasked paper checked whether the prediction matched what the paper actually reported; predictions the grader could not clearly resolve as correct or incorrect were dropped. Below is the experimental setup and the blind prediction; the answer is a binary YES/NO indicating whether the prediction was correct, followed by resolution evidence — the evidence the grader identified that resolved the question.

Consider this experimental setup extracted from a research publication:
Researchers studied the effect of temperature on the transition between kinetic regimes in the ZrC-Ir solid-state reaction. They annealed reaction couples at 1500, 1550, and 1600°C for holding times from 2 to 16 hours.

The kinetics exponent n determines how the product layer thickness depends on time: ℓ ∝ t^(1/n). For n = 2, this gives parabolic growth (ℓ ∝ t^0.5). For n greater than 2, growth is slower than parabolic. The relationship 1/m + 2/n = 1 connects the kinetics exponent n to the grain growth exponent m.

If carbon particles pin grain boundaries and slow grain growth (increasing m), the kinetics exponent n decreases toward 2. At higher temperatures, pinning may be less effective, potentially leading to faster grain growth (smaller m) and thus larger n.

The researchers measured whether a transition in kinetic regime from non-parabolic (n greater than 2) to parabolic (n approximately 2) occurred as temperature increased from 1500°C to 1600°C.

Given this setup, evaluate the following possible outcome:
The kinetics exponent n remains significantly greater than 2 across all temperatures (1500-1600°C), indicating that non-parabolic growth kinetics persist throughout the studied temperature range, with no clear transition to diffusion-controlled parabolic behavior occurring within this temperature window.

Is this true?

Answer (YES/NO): NO